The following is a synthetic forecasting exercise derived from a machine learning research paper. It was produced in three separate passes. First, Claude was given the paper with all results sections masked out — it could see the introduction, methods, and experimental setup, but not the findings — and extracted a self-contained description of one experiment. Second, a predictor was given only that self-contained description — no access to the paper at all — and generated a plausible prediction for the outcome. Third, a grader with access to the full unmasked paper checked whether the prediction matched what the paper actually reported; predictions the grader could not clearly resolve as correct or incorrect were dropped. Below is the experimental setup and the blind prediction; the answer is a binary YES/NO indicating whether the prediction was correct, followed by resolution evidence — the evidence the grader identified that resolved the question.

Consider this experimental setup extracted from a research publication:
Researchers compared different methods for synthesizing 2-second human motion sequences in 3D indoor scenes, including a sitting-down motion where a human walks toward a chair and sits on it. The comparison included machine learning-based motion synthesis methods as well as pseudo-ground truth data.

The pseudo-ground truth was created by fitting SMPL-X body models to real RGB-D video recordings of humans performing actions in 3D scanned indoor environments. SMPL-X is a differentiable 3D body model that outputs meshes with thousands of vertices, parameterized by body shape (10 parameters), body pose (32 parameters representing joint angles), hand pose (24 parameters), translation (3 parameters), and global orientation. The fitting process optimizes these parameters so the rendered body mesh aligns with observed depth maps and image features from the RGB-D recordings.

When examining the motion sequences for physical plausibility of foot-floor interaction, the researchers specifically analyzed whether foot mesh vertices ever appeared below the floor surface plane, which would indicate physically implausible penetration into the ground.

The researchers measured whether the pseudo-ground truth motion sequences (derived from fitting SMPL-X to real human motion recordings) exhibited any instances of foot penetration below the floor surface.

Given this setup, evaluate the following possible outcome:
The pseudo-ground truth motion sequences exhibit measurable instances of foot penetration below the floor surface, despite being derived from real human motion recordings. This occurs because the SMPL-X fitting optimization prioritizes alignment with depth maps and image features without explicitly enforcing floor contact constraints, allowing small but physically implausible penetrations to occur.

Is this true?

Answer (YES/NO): YES